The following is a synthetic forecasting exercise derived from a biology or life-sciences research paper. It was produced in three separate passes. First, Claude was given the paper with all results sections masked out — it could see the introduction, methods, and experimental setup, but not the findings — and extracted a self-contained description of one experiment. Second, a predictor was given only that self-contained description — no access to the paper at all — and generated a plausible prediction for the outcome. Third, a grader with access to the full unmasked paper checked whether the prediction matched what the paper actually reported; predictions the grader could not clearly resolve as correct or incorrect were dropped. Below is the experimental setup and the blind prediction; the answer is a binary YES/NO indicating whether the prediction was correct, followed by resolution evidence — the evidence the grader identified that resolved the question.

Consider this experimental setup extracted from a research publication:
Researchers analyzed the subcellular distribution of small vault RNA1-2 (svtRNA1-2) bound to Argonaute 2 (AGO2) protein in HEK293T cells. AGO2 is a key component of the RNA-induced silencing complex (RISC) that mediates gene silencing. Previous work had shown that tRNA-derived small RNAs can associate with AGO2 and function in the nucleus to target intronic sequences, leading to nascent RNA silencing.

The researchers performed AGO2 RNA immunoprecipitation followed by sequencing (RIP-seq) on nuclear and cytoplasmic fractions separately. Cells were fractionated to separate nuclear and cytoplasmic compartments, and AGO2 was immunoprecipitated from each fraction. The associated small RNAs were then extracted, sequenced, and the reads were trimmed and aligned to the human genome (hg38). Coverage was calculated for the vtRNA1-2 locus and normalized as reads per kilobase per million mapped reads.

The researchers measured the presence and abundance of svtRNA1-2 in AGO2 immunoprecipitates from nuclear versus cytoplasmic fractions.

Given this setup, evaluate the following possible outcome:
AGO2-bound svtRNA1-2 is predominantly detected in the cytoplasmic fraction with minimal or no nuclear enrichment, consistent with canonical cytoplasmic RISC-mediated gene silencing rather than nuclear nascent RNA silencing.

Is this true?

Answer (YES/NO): NO